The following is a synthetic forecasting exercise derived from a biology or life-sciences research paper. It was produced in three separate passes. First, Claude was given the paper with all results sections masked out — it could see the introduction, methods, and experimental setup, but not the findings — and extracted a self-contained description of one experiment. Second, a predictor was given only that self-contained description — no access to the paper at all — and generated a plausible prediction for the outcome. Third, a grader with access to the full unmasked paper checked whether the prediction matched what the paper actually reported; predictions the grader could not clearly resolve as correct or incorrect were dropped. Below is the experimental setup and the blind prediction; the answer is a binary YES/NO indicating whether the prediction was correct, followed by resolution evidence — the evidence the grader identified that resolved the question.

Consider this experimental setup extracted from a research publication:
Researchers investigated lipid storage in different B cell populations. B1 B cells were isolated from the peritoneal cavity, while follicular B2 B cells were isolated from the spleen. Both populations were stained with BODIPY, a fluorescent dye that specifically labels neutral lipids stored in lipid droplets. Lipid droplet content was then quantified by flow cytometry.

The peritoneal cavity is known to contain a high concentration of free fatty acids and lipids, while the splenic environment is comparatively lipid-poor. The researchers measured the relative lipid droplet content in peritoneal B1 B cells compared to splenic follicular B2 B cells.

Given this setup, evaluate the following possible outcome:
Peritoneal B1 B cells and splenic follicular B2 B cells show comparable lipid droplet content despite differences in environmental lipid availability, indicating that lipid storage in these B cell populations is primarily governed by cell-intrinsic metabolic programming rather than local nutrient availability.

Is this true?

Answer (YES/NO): NO